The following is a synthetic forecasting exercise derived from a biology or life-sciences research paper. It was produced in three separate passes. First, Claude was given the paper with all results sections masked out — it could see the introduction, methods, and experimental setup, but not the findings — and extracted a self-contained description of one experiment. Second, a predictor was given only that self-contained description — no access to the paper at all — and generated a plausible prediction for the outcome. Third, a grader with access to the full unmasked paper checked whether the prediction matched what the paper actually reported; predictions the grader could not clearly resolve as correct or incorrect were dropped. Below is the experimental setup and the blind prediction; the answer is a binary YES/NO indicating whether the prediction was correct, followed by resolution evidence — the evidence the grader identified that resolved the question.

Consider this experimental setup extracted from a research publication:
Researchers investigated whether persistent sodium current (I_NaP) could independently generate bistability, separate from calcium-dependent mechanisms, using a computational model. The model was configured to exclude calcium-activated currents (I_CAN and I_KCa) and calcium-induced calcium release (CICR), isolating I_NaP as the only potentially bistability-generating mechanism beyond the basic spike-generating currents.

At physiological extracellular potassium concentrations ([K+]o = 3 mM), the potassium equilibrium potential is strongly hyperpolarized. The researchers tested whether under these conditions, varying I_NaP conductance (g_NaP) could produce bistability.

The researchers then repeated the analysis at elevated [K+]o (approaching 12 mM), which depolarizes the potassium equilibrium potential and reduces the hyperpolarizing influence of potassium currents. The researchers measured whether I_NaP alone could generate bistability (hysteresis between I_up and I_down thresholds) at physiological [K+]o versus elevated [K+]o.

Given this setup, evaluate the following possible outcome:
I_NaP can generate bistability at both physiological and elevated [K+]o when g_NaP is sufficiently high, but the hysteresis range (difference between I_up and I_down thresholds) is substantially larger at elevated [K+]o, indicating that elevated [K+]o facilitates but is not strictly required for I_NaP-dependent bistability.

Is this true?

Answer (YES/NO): NO